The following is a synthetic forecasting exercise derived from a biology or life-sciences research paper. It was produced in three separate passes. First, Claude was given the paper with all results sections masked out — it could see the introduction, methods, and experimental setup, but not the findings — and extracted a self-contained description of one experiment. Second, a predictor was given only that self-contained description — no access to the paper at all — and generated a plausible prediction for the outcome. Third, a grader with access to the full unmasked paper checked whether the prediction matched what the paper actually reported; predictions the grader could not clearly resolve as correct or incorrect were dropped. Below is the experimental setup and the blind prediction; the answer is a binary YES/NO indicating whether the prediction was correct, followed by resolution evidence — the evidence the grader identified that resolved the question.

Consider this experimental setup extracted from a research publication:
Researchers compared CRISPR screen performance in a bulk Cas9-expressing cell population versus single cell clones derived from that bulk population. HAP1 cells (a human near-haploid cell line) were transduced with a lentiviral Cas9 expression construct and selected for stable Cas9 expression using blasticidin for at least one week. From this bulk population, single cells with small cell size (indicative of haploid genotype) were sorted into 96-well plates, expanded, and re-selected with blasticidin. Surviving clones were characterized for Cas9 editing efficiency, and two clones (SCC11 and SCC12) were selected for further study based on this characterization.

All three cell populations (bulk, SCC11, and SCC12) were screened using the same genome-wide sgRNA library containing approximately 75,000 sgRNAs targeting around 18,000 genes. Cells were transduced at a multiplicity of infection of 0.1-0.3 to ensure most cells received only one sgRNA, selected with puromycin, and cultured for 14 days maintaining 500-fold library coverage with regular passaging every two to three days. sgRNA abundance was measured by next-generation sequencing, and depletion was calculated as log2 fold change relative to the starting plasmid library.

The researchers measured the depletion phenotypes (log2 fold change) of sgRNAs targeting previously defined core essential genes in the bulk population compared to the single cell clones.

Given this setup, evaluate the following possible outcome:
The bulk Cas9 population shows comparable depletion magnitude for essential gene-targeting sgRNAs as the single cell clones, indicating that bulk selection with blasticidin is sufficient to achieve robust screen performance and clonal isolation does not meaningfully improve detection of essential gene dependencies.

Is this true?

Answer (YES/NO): NO